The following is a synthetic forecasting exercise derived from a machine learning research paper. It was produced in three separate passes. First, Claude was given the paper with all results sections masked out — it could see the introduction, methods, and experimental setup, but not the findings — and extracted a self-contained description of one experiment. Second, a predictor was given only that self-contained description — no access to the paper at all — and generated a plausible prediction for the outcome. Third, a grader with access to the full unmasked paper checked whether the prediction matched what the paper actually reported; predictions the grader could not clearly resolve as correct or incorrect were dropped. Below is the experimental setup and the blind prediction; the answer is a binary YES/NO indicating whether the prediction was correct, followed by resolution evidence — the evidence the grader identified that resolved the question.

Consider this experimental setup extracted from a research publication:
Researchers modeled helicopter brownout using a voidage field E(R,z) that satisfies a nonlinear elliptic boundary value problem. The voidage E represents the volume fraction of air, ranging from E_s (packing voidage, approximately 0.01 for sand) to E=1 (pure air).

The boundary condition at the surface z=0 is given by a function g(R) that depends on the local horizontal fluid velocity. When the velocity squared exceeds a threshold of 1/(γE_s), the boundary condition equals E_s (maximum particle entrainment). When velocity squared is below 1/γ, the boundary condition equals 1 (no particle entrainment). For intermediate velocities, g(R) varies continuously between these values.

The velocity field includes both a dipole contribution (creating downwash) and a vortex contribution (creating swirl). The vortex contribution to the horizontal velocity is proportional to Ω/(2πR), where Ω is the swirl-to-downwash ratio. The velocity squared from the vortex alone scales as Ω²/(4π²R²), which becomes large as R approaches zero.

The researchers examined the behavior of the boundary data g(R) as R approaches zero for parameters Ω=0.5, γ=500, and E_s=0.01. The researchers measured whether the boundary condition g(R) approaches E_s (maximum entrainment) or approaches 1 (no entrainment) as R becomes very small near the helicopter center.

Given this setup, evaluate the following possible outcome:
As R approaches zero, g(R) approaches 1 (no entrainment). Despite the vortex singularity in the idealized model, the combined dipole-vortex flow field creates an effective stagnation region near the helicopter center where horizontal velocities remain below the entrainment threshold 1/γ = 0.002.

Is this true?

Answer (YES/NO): NO